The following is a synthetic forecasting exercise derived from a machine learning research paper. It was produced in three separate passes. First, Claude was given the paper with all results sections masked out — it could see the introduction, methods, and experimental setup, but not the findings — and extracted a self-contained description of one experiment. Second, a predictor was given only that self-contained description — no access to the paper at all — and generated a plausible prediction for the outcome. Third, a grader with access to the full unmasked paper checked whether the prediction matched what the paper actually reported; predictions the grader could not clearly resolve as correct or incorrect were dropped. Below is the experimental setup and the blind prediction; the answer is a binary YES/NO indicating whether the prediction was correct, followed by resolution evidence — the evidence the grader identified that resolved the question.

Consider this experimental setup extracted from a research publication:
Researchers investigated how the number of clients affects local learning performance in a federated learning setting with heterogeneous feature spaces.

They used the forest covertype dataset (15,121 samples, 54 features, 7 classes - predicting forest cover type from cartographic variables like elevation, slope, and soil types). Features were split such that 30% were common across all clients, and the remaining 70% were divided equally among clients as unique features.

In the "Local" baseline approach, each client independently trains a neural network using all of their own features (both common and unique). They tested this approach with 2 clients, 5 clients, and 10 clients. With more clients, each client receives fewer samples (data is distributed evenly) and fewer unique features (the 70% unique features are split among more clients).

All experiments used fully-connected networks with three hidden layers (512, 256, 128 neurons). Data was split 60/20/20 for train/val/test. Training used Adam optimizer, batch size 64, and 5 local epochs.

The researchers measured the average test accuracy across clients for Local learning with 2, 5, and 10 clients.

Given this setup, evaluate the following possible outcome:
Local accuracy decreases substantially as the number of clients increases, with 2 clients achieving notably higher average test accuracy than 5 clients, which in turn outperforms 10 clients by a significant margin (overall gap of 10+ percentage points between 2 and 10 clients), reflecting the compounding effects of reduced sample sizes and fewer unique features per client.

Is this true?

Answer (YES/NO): YES